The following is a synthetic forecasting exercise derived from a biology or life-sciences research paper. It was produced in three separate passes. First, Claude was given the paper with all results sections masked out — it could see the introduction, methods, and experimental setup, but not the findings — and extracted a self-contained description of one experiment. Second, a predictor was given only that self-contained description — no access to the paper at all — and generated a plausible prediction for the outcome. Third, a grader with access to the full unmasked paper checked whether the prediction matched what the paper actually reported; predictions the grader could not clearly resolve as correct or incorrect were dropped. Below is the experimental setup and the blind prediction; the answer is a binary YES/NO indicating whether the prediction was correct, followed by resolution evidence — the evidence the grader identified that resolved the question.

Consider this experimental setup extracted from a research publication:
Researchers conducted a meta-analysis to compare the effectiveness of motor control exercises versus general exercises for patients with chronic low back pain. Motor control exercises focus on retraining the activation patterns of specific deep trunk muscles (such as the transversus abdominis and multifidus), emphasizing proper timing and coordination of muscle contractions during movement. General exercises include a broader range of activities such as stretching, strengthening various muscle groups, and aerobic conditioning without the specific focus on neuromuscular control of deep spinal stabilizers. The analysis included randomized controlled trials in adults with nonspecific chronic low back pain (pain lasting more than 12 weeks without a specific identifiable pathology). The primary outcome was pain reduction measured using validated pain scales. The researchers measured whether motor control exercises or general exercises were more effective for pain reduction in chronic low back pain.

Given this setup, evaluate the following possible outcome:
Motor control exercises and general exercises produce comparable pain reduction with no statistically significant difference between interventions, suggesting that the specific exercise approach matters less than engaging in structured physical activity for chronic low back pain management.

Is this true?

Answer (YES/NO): NO